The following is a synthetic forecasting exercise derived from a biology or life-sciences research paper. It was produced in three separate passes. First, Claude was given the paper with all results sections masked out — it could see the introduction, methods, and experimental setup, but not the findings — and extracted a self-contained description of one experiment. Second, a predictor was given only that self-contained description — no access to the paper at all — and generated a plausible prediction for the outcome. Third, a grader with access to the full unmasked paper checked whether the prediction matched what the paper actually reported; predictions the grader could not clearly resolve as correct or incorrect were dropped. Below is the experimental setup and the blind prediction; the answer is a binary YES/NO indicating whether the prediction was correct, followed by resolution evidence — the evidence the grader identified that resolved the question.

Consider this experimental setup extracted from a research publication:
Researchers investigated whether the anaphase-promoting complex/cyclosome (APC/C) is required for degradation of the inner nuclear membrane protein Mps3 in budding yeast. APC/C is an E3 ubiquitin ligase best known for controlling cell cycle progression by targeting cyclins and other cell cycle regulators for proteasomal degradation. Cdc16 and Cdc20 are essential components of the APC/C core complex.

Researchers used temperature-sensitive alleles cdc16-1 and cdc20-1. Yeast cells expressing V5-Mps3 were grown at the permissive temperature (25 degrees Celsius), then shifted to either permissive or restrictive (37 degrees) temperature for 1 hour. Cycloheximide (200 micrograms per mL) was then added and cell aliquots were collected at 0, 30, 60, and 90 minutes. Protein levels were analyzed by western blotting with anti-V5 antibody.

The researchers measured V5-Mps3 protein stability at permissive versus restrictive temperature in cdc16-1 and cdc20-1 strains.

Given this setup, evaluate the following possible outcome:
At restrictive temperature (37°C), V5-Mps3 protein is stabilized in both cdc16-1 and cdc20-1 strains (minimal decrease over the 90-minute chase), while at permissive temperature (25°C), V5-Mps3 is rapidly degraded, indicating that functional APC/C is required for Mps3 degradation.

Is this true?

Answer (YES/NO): NO